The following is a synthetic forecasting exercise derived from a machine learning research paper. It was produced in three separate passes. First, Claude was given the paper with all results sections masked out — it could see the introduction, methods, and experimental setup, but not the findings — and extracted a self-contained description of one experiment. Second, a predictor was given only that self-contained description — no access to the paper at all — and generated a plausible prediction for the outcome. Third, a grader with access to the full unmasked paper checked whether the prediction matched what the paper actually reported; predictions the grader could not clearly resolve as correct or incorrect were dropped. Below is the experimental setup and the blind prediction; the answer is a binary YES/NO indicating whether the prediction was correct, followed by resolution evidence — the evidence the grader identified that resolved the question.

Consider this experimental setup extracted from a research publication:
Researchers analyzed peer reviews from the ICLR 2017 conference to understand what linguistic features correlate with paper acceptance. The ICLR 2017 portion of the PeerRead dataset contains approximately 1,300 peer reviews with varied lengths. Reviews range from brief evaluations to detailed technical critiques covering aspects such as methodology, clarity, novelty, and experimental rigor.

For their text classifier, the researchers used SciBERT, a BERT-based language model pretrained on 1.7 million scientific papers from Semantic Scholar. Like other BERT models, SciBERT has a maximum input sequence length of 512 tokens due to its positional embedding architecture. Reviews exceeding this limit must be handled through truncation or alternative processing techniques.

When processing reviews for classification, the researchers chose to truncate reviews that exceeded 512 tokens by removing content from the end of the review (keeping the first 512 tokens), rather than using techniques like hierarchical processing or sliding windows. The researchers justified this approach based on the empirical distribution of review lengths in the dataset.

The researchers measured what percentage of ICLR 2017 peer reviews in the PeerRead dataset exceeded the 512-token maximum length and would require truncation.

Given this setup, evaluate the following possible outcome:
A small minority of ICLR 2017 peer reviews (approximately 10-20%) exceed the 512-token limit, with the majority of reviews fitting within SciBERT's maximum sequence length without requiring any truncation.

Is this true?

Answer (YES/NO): YES